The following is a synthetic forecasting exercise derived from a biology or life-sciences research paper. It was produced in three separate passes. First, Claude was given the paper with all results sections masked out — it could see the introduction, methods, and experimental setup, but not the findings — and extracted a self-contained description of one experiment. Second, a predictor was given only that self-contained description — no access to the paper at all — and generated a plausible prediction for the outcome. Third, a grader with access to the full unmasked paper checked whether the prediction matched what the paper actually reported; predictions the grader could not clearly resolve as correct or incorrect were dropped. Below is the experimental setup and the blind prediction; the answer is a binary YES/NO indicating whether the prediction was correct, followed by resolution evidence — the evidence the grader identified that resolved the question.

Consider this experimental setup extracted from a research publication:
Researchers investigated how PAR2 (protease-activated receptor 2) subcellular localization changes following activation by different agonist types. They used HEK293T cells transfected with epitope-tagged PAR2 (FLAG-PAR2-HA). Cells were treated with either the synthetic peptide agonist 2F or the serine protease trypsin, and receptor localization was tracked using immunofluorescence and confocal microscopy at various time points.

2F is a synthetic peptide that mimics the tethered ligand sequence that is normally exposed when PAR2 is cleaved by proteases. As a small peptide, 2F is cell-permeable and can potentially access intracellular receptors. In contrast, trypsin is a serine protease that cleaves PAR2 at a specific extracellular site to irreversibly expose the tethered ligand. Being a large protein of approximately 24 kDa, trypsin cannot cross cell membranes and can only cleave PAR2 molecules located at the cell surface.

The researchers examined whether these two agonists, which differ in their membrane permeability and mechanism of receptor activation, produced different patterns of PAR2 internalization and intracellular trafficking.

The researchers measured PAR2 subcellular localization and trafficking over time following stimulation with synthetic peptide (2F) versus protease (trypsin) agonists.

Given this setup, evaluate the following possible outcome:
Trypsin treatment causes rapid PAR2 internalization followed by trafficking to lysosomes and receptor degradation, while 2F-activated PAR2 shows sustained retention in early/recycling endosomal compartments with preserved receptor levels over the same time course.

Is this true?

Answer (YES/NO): NO